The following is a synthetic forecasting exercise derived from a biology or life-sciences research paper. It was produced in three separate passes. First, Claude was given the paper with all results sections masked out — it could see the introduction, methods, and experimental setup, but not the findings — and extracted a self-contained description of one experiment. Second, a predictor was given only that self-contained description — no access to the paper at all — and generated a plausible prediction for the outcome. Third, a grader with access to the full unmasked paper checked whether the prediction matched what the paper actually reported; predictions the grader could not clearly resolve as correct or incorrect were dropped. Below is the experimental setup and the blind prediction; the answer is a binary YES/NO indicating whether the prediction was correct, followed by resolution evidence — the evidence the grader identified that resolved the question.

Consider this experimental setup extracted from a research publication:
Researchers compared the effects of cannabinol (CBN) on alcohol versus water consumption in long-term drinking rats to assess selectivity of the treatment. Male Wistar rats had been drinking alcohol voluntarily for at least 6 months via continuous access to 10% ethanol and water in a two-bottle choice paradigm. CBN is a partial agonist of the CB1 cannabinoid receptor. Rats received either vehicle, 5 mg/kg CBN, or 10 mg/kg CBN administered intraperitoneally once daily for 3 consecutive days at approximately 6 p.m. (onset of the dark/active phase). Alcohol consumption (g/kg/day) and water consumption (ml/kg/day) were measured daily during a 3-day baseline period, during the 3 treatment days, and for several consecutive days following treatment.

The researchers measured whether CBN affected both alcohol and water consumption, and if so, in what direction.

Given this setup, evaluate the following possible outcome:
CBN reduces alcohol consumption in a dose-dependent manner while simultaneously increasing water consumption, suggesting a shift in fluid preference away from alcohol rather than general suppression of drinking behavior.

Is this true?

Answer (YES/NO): NO